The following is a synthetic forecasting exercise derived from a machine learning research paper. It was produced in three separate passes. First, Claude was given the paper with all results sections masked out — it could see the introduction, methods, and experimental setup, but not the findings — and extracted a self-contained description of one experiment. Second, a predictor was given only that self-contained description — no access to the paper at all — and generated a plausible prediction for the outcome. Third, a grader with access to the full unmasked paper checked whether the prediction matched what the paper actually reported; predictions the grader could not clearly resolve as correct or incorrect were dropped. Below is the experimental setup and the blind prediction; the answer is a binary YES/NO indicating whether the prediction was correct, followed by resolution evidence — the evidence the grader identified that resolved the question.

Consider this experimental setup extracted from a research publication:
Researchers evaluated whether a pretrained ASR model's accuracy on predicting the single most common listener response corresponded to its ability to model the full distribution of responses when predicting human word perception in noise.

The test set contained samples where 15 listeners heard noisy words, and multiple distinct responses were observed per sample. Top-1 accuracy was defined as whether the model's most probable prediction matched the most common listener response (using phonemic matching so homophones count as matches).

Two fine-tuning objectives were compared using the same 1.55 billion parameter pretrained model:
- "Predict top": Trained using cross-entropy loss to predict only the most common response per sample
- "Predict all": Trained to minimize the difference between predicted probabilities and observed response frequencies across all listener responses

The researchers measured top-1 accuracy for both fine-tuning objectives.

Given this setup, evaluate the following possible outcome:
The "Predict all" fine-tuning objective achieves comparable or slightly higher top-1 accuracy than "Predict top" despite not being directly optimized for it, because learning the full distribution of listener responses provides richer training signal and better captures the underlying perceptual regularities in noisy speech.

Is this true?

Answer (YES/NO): YES